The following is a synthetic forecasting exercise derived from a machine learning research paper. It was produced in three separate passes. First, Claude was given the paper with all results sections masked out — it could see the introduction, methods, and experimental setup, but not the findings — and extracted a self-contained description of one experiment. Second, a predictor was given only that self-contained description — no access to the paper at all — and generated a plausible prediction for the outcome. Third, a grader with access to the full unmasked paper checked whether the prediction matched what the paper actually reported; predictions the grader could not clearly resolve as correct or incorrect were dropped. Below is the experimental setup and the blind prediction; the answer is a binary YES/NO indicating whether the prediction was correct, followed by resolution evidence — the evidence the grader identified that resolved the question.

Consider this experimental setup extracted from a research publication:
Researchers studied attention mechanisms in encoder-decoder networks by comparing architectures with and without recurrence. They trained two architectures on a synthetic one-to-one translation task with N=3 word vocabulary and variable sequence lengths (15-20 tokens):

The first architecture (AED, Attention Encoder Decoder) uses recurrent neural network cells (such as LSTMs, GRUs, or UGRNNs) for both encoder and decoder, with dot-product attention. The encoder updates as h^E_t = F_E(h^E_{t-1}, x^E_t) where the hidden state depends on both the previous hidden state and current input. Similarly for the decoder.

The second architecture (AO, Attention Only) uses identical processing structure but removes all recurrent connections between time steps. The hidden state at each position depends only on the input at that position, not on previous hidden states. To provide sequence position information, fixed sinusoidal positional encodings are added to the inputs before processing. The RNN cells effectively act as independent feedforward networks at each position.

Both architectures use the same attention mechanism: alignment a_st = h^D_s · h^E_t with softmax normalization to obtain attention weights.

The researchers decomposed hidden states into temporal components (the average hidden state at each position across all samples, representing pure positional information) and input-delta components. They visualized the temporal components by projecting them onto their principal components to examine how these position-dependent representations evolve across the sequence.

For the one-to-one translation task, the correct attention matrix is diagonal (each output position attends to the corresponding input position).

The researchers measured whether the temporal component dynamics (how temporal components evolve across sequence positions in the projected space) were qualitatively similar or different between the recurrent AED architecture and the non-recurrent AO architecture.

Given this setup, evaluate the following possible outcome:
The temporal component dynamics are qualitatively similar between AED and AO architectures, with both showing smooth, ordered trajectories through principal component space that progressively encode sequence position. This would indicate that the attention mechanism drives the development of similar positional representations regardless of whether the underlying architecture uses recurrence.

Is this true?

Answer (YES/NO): YES